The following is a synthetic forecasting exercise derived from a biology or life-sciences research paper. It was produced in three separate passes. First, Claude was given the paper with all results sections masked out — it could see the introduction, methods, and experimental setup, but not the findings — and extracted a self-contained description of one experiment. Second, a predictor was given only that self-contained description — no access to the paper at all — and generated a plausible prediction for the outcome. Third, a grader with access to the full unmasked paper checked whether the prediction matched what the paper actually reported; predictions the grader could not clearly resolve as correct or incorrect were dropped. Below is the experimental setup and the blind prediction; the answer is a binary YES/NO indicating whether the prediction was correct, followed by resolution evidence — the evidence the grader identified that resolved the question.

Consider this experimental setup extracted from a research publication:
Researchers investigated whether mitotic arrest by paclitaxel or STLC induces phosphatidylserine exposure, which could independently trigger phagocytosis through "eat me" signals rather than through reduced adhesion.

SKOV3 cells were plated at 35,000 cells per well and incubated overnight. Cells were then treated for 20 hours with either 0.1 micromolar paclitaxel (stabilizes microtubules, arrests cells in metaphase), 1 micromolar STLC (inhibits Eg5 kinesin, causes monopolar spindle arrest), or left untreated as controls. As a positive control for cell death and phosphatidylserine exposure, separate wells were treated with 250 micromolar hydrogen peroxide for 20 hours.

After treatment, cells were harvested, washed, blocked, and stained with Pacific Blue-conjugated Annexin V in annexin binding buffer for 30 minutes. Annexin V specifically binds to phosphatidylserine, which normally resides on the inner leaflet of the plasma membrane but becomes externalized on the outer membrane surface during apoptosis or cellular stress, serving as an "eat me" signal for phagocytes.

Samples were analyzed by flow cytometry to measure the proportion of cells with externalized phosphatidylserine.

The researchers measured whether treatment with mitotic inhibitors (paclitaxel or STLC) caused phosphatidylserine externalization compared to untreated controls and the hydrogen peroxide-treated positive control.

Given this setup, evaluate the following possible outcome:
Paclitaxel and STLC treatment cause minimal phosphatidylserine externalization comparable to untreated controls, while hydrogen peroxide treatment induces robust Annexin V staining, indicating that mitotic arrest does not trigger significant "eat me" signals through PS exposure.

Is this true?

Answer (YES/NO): YES